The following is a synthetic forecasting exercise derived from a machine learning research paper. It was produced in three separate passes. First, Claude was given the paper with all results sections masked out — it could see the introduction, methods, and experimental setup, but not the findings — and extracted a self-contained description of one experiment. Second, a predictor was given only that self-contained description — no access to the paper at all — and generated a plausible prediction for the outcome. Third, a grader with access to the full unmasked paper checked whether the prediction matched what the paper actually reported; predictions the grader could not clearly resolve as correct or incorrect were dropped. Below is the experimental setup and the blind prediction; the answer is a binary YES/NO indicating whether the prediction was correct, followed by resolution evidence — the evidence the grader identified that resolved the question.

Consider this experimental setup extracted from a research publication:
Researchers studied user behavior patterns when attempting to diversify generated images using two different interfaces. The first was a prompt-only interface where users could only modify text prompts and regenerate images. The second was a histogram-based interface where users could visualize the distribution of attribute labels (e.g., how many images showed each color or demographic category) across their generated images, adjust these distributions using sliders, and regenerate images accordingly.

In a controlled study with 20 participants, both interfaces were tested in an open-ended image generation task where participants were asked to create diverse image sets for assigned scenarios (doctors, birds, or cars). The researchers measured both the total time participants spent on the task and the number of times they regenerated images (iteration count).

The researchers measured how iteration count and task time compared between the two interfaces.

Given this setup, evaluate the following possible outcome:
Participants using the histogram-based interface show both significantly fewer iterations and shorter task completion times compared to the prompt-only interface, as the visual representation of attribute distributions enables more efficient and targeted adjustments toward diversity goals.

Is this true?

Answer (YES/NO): NO